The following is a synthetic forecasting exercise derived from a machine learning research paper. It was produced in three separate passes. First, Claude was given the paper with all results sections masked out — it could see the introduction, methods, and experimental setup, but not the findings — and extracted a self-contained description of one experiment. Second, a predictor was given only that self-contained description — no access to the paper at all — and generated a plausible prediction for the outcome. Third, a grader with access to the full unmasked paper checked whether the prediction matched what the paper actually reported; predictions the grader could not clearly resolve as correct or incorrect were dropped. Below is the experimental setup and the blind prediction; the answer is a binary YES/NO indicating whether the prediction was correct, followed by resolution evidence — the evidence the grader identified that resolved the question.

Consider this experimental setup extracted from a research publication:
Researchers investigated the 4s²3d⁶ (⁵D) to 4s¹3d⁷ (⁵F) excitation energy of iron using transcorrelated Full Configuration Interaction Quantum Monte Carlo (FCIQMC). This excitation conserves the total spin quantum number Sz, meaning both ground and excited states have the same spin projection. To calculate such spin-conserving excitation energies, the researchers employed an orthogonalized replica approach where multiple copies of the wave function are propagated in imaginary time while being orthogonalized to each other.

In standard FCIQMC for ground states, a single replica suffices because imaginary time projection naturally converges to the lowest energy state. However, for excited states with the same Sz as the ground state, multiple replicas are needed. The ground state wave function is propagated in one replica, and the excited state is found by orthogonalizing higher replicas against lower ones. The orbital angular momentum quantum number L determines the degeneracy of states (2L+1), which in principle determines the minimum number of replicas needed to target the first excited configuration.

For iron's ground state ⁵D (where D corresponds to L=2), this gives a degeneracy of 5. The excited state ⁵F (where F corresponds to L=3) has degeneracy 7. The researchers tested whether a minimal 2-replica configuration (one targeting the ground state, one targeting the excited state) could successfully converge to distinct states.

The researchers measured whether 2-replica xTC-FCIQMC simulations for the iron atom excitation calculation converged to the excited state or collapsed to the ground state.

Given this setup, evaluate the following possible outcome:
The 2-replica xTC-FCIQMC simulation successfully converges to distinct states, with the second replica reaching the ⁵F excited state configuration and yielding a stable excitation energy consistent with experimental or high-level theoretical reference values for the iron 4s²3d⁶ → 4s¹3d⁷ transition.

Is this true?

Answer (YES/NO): NO